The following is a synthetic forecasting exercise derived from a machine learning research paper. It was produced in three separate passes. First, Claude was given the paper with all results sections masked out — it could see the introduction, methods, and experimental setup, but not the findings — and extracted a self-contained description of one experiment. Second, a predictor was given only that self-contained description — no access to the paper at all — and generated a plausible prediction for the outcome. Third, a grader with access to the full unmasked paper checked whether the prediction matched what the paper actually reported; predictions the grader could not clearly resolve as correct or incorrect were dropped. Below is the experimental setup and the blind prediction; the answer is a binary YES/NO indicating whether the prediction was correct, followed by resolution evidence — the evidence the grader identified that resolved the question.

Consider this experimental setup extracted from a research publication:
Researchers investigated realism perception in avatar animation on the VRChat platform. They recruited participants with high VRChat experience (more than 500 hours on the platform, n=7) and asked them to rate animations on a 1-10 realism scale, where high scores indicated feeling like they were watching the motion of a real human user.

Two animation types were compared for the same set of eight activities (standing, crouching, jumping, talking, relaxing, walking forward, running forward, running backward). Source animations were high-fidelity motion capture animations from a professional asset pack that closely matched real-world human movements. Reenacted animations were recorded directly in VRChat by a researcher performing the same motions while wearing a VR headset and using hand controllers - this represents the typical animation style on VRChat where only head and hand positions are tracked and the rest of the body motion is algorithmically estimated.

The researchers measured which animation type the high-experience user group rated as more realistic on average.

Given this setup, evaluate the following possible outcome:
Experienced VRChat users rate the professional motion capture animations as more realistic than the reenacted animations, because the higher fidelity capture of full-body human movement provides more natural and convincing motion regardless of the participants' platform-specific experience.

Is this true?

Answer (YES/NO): NO